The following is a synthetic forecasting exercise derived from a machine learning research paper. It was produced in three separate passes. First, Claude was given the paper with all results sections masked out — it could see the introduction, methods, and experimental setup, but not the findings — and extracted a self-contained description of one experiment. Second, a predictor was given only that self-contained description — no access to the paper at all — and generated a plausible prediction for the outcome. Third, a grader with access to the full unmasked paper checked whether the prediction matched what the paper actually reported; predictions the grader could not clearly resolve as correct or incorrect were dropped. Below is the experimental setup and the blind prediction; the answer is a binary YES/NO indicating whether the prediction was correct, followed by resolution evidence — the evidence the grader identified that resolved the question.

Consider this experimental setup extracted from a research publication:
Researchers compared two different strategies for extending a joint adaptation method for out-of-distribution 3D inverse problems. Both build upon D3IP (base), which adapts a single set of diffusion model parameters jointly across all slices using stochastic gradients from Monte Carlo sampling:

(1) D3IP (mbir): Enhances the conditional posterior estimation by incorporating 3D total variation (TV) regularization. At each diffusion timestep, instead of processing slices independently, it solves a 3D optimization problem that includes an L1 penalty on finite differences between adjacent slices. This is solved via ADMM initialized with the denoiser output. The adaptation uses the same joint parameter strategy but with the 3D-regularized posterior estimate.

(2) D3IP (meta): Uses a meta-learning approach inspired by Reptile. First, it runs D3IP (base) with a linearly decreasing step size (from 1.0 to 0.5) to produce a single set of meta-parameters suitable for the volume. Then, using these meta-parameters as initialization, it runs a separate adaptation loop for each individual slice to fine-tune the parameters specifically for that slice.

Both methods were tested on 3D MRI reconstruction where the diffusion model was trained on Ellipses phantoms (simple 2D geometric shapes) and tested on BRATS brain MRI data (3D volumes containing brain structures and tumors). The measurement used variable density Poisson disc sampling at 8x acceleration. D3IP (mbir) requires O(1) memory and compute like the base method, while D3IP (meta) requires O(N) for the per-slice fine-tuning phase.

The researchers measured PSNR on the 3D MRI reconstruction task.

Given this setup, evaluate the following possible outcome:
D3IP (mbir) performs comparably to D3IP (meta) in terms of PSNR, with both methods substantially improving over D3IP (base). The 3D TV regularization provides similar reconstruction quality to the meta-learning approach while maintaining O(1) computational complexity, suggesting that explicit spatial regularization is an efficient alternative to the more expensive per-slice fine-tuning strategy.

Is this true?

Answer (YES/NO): NO